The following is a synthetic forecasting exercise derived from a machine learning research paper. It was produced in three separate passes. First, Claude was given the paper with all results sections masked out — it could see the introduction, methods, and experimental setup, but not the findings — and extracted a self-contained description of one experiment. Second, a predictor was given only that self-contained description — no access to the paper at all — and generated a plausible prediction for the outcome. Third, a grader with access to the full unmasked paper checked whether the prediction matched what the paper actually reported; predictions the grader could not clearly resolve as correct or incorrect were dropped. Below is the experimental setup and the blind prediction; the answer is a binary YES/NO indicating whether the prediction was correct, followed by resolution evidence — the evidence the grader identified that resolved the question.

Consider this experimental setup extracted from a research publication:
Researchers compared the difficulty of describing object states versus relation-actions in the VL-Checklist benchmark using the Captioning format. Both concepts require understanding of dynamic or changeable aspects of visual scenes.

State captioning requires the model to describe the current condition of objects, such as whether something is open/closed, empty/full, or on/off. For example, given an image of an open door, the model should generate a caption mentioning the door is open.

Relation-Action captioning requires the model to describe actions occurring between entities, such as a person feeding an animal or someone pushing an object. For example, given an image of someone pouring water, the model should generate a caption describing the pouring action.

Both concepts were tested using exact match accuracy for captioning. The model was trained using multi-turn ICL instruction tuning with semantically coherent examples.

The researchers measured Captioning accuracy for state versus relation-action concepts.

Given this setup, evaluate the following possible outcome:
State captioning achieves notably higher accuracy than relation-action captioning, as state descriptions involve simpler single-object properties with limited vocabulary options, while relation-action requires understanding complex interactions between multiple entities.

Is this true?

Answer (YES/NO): NO